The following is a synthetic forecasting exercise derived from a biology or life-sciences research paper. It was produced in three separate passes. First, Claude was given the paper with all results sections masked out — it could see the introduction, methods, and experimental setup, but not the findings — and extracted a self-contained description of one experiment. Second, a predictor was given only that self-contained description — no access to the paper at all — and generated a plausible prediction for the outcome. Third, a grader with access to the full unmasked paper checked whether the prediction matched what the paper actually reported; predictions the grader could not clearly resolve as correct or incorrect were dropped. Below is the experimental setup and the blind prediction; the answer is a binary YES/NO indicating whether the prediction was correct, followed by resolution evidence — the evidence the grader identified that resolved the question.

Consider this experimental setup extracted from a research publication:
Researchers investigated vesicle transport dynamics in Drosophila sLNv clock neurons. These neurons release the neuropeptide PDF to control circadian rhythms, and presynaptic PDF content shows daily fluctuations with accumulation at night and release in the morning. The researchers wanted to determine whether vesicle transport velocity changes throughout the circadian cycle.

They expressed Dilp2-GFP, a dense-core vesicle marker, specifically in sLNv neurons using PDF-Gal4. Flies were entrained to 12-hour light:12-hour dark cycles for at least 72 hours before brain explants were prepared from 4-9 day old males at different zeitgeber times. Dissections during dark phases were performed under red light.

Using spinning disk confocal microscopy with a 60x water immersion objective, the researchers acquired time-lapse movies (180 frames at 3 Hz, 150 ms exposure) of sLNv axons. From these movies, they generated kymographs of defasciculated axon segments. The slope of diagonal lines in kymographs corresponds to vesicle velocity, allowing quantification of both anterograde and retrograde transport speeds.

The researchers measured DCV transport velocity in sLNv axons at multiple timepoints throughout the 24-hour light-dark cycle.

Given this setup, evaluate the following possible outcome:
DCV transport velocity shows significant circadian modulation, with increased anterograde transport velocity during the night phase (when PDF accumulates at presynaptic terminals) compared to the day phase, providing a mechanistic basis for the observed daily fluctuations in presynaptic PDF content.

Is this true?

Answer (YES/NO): NO